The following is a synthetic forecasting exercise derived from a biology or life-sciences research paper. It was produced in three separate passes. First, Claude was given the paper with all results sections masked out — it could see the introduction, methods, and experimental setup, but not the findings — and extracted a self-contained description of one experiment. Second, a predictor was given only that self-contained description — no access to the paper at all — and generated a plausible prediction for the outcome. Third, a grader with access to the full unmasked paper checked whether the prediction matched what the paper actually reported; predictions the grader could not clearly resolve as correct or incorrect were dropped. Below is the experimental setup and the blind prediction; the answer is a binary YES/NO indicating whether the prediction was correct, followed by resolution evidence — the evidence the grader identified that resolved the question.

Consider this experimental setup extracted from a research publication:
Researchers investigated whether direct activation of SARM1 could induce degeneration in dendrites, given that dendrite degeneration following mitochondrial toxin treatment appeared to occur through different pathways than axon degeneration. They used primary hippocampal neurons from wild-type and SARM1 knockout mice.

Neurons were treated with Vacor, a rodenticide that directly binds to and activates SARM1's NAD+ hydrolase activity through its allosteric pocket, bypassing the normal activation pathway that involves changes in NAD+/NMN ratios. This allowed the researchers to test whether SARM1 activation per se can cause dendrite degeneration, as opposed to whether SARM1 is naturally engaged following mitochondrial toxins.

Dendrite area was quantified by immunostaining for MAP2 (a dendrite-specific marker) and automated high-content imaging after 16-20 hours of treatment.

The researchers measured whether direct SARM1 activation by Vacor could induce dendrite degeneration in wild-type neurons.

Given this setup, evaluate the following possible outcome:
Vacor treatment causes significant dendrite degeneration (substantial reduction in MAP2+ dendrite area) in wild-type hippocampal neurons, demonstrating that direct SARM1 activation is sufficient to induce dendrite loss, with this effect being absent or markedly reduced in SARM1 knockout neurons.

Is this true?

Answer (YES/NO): YES